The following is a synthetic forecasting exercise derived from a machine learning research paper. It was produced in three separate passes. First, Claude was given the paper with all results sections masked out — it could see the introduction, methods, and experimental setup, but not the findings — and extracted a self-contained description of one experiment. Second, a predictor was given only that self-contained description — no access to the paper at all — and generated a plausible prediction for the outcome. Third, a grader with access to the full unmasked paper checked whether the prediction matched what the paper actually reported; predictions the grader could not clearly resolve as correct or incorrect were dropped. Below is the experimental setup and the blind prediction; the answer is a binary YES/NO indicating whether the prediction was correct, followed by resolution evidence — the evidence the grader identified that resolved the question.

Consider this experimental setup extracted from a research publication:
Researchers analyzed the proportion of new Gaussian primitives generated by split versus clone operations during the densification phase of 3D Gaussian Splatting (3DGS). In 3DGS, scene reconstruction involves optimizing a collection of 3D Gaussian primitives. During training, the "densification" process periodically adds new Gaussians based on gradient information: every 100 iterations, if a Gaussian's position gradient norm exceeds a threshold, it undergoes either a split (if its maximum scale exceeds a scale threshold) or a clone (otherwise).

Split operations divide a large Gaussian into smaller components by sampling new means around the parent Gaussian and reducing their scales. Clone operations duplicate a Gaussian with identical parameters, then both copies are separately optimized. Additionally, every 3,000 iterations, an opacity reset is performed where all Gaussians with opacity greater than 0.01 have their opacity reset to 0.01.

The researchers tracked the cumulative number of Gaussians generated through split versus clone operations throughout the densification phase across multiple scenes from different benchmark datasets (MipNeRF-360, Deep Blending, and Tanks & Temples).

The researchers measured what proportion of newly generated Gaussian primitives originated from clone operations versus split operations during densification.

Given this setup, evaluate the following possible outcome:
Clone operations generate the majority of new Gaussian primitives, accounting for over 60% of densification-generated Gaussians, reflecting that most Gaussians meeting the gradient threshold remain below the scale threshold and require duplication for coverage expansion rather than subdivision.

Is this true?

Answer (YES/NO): YES